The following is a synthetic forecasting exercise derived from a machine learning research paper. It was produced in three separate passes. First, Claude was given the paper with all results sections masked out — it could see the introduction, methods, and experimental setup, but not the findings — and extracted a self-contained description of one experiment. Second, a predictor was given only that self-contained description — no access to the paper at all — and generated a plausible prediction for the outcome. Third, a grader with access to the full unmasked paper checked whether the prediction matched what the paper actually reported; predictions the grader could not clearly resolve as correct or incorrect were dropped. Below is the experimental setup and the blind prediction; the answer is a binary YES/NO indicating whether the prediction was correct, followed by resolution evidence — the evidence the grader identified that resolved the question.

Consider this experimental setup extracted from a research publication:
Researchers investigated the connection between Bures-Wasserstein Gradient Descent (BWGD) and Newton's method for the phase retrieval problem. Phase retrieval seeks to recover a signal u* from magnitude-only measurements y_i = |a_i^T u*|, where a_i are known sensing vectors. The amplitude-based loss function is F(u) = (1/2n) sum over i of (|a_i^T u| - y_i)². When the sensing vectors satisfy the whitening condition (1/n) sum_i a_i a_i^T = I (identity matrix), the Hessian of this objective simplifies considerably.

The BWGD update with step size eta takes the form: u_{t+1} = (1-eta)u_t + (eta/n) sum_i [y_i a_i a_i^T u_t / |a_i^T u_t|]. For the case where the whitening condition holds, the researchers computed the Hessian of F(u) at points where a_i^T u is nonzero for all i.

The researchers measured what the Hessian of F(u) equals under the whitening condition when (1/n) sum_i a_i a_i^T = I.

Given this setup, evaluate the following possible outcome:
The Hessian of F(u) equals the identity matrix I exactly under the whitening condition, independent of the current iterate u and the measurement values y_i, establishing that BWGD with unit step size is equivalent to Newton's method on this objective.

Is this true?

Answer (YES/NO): YES